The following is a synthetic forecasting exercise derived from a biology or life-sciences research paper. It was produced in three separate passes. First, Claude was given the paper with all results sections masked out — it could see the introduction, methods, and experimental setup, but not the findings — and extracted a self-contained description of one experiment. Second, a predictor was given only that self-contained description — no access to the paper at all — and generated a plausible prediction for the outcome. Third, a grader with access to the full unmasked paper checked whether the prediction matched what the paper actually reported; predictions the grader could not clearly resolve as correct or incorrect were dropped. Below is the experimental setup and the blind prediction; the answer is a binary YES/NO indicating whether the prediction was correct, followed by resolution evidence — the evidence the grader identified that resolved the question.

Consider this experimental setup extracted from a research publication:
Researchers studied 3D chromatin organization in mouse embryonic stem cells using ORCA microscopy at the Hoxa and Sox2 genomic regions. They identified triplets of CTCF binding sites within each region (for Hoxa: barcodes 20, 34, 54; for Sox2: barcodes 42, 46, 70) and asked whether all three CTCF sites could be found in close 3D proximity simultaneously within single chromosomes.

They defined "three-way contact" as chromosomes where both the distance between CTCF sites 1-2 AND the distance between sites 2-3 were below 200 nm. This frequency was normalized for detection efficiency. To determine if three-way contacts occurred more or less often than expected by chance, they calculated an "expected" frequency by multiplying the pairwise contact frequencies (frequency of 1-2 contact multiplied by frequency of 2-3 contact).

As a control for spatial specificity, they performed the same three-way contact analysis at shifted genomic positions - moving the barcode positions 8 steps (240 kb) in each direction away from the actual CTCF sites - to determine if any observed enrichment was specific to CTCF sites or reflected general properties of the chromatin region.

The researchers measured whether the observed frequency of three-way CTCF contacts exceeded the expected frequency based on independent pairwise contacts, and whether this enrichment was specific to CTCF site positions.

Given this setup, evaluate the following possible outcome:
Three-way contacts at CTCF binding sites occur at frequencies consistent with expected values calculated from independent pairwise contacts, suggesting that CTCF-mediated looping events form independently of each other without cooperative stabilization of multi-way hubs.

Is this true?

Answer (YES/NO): NO